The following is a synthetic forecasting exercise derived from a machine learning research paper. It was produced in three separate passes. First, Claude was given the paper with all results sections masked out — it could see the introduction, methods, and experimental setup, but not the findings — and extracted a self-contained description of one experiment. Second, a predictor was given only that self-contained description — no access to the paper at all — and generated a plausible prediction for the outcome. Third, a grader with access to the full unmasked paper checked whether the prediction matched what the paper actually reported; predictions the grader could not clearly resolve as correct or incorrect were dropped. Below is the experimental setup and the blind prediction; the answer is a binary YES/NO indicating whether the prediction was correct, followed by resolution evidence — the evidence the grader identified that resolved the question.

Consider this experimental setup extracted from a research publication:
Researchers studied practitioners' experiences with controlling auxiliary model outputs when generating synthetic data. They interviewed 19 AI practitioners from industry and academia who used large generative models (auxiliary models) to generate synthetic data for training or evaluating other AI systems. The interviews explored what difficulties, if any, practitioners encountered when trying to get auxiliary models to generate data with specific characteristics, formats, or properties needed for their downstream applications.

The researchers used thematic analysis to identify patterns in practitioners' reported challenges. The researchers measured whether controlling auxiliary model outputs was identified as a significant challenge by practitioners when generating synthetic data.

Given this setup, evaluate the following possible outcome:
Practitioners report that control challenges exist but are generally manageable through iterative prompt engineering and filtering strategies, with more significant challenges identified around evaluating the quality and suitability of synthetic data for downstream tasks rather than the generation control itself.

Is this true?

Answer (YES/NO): NO